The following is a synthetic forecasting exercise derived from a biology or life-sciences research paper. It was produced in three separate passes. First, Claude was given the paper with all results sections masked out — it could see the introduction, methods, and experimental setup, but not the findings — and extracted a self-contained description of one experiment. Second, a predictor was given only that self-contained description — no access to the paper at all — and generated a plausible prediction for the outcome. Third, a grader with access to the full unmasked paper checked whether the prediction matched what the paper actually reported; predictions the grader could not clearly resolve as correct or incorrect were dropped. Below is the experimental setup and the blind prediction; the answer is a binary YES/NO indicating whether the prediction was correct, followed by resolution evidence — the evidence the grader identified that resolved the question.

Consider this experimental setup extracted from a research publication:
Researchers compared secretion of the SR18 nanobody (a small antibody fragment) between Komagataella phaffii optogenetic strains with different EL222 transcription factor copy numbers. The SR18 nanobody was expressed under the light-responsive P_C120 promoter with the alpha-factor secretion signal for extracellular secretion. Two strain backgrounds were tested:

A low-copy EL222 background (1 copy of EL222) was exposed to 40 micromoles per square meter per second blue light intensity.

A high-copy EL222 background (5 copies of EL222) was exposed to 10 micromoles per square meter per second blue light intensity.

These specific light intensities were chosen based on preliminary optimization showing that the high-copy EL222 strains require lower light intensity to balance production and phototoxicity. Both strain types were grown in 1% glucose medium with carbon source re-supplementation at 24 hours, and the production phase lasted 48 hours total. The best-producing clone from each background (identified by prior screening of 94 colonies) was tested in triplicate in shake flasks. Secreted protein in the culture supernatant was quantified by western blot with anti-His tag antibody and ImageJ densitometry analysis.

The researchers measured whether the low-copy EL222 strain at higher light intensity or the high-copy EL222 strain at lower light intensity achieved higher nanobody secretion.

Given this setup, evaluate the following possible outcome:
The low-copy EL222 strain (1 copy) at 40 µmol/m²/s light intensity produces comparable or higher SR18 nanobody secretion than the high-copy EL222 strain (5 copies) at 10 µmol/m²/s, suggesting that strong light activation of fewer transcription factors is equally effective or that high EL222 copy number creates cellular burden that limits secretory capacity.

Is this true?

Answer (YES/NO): YES